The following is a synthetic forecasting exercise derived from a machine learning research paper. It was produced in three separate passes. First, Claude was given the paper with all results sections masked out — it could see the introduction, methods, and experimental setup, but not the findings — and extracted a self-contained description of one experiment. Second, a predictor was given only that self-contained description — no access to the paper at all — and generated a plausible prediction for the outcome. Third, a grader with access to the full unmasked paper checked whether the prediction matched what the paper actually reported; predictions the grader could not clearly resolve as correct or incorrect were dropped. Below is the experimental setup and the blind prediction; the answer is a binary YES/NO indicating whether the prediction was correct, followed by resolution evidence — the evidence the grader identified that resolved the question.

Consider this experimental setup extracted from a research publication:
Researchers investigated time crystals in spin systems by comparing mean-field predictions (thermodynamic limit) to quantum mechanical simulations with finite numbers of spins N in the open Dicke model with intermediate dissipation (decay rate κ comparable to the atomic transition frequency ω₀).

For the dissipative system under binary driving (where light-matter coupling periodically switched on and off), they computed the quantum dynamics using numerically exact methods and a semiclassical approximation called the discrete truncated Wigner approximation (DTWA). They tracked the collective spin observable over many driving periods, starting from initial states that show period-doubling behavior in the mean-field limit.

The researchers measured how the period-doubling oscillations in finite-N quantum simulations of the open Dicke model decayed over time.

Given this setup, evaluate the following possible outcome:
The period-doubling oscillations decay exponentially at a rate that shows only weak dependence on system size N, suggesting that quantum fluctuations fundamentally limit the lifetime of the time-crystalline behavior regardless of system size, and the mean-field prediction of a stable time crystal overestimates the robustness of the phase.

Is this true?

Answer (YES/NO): NO